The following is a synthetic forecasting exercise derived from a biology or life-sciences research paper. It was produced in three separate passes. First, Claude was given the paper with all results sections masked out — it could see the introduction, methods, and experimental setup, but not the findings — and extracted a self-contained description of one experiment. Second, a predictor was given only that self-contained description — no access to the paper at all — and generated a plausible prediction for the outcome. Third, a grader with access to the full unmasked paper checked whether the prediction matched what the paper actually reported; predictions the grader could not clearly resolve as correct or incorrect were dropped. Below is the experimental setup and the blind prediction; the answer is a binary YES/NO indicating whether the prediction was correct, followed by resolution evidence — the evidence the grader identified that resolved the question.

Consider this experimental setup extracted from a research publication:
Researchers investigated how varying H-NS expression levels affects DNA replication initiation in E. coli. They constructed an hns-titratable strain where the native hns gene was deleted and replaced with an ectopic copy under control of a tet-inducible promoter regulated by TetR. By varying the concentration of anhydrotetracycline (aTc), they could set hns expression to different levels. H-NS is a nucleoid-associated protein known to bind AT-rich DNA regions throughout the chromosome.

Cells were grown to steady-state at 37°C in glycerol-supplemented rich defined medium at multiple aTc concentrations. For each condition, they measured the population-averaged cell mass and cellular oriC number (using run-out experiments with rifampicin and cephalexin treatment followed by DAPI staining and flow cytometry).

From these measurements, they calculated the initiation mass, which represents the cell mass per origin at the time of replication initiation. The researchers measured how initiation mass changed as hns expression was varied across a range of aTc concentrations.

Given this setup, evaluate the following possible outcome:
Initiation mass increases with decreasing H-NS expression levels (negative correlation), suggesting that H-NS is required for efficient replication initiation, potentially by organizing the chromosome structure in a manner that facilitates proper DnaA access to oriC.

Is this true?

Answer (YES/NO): NO